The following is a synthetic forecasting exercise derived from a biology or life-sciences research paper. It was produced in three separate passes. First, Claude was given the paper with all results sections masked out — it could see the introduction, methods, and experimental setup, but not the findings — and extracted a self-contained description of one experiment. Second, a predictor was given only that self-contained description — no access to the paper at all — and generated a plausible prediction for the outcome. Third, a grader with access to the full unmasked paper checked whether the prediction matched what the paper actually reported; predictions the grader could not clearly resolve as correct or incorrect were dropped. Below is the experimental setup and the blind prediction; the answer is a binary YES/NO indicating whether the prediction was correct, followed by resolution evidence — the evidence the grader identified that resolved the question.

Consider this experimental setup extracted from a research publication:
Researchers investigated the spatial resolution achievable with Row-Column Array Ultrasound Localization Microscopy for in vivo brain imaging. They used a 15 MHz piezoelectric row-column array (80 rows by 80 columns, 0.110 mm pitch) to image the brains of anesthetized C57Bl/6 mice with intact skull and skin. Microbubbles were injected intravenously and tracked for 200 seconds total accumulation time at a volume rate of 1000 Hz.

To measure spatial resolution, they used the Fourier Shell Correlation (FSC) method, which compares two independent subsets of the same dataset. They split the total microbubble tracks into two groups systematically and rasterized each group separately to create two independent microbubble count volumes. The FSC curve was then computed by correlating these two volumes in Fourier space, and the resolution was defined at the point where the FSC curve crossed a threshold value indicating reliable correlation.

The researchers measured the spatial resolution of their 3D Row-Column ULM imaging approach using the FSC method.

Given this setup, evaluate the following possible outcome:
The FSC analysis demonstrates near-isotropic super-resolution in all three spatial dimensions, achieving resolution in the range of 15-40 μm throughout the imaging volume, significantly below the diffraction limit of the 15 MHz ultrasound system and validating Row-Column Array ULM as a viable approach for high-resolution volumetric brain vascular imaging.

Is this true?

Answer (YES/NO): YES